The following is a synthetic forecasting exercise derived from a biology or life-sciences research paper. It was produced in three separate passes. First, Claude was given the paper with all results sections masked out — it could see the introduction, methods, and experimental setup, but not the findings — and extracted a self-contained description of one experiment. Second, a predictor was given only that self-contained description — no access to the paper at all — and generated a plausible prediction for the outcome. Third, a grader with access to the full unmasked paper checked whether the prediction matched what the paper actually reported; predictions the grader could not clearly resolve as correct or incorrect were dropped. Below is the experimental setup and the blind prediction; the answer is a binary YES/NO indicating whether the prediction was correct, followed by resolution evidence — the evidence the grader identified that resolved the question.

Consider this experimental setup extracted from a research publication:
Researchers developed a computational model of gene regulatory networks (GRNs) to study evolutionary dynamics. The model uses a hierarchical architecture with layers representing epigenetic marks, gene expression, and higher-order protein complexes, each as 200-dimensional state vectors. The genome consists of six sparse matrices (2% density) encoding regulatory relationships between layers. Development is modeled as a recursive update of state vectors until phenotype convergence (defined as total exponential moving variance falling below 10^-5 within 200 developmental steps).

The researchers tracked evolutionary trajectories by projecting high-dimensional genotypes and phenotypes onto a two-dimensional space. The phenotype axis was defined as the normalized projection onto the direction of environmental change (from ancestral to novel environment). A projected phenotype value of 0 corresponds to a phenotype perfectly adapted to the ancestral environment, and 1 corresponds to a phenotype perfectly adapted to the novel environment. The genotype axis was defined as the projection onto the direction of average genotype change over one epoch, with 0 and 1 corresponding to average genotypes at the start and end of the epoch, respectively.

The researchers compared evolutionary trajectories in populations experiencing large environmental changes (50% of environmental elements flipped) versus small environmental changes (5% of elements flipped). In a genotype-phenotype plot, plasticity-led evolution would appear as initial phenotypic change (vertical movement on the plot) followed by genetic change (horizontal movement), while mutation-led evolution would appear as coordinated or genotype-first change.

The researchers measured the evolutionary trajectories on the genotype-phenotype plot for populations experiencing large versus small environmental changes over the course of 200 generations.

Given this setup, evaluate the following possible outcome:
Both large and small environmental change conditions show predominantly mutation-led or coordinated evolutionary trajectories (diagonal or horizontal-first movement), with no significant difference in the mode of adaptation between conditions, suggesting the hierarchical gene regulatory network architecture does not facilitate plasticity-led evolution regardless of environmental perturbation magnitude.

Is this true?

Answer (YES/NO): NO